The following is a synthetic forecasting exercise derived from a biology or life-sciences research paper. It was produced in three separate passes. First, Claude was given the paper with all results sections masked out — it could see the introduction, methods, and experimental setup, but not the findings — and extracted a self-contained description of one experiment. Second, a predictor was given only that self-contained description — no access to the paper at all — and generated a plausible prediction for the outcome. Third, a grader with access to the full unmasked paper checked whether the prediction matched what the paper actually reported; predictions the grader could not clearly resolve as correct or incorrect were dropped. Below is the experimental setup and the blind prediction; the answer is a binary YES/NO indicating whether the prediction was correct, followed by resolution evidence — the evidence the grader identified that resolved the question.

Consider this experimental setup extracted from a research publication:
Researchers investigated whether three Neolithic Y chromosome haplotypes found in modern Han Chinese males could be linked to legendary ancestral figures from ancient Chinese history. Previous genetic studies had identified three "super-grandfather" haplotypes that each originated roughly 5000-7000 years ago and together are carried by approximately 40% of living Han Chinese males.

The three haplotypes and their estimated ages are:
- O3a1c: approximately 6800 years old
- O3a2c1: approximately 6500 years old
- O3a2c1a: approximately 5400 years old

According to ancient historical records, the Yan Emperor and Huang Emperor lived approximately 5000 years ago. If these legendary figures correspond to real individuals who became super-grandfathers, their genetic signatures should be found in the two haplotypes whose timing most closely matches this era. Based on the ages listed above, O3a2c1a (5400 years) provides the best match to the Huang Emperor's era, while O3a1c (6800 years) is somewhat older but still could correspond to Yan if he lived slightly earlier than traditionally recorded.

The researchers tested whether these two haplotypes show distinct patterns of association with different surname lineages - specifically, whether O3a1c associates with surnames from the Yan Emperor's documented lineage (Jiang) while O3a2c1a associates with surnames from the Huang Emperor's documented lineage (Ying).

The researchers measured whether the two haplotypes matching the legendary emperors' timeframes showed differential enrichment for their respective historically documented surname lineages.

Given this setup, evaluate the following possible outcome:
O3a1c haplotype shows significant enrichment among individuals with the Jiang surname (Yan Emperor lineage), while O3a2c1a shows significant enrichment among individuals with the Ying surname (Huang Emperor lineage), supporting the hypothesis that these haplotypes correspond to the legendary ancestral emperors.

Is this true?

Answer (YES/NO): YES